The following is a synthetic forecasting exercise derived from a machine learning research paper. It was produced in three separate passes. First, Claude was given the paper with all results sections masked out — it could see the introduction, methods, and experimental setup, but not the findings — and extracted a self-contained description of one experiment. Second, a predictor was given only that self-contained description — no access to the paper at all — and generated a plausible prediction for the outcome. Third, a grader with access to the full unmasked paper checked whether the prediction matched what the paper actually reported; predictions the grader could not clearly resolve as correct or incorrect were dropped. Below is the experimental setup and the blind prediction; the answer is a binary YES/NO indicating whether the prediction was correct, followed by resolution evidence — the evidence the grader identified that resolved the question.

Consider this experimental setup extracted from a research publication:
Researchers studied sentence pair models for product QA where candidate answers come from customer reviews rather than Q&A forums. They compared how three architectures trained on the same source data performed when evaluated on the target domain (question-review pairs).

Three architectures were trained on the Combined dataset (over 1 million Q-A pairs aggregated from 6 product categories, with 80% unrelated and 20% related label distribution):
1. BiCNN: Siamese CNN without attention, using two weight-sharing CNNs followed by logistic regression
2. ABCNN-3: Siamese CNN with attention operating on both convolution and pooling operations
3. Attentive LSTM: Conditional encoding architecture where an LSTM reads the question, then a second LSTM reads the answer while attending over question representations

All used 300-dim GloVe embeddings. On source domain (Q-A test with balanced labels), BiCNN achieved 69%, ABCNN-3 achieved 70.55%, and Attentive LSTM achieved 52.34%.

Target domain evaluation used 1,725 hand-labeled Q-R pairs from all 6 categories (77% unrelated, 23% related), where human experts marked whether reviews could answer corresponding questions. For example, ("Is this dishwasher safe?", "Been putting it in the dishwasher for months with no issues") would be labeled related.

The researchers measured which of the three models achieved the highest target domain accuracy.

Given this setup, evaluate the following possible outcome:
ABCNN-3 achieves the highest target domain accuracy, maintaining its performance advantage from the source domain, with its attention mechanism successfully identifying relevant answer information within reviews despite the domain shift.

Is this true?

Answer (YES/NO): NO